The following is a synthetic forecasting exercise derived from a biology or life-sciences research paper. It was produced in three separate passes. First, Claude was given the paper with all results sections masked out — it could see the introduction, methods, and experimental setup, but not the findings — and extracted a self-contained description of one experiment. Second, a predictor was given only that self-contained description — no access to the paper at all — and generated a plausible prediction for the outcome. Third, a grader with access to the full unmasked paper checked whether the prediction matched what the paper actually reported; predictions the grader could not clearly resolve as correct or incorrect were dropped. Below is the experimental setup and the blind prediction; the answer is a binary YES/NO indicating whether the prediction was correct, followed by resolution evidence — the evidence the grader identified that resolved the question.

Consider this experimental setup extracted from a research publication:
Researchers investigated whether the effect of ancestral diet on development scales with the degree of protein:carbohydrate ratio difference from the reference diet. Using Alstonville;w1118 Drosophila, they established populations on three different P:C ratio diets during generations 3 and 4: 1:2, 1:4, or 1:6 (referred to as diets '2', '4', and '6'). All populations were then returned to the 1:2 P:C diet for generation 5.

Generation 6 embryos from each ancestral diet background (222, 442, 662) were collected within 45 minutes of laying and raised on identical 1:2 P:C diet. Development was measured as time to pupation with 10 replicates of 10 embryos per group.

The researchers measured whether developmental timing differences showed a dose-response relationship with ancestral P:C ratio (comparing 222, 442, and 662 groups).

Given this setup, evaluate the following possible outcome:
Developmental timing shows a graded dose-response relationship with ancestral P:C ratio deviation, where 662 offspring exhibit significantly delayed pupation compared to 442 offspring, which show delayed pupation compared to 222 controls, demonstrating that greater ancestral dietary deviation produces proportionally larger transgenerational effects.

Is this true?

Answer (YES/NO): YES